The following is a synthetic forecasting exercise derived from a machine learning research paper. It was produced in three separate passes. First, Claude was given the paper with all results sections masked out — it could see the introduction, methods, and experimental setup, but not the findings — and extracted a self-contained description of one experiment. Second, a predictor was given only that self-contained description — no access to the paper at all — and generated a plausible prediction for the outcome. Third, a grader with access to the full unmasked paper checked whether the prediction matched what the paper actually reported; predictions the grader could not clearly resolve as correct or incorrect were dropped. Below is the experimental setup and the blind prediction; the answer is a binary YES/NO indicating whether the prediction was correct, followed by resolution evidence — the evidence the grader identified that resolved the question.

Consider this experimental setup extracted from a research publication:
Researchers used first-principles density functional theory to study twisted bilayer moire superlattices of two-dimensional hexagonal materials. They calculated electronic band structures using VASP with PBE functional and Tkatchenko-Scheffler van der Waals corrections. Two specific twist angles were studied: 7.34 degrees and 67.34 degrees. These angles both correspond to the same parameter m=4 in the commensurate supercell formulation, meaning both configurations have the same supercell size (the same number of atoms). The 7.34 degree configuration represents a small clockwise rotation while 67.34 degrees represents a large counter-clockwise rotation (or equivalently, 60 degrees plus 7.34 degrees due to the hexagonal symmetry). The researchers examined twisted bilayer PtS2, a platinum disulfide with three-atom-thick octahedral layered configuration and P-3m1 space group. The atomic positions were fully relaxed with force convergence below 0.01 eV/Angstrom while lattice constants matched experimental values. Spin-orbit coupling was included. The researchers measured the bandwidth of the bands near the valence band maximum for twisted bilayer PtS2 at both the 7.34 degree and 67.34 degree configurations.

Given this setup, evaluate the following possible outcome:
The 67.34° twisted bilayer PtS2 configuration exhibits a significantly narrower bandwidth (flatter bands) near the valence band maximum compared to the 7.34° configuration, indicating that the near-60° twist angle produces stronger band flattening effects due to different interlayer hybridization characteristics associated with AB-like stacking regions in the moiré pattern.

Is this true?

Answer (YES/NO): NO